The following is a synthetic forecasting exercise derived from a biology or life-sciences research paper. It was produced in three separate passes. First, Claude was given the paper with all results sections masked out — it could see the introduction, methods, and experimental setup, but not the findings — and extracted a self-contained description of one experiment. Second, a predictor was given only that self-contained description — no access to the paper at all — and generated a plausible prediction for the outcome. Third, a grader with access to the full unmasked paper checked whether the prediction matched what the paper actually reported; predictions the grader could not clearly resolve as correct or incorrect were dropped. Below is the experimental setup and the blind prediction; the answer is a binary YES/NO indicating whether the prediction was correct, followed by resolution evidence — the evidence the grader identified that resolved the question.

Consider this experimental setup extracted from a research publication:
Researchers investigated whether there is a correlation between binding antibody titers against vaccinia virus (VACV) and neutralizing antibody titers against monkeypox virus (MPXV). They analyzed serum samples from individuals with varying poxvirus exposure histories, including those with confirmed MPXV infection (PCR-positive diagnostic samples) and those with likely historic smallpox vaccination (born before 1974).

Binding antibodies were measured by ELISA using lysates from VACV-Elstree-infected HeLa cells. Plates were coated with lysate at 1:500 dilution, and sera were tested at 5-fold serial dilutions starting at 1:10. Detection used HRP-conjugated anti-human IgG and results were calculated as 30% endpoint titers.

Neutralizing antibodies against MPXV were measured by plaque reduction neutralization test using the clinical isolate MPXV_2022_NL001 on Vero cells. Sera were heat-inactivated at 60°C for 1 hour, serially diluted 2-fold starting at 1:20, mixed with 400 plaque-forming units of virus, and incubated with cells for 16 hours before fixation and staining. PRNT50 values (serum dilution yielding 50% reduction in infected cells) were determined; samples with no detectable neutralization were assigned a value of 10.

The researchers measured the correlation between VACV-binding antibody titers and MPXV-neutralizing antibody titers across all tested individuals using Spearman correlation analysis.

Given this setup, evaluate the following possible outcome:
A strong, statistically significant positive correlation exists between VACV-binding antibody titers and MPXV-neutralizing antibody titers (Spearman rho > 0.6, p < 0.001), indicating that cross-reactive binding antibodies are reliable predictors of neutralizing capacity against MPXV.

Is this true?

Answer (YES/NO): YES